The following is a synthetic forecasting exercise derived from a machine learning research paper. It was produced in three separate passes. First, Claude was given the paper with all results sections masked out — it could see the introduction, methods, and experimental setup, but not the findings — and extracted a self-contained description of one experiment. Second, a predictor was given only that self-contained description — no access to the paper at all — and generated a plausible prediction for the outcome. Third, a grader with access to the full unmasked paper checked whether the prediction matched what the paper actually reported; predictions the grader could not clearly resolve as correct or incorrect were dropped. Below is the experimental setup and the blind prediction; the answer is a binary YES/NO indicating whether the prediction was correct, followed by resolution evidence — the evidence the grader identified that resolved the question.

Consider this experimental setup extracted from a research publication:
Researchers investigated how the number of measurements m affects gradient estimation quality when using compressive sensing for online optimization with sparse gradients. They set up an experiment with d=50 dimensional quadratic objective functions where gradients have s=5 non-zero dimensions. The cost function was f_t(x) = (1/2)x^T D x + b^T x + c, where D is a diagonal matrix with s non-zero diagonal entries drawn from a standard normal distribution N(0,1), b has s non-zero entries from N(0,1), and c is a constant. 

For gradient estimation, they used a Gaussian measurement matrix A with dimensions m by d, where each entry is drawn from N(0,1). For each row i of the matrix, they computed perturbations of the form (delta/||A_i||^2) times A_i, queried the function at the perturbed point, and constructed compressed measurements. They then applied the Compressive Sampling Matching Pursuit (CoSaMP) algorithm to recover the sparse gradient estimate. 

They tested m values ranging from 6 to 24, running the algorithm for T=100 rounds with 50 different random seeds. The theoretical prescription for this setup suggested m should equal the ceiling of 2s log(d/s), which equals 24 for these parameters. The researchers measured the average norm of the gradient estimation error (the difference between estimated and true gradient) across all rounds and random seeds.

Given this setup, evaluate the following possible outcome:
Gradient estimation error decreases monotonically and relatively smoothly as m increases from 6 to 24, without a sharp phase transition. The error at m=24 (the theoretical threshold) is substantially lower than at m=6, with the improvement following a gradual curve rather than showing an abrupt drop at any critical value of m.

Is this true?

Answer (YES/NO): NO